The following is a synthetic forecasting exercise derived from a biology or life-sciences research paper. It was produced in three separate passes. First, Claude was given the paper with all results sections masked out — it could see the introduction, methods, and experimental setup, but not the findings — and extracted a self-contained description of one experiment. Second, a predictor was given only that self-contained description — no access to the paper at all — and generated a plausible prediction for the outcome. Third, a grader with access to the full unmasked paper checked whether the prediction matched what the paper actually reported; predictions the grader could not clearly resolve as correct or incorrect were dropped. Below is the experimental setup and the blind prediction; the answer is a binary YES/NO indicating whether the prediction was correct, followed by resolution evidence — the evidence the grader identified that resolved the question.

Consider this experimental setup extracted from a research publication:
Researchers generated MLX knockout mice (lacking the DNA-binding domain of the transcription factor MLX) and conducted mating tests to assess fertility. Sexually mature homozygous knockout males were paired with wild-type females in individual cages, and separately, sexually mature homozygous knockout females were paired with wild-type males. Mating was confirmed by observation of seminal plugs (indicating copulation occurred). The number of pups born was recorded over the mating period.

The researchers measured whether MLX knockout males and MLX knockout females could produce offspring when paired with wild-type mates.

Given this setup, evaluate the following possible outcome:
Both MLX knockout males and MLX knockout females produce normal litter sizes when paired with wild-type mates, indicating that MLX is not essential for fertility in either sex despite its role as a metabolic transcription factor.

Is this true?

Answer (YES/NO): NO